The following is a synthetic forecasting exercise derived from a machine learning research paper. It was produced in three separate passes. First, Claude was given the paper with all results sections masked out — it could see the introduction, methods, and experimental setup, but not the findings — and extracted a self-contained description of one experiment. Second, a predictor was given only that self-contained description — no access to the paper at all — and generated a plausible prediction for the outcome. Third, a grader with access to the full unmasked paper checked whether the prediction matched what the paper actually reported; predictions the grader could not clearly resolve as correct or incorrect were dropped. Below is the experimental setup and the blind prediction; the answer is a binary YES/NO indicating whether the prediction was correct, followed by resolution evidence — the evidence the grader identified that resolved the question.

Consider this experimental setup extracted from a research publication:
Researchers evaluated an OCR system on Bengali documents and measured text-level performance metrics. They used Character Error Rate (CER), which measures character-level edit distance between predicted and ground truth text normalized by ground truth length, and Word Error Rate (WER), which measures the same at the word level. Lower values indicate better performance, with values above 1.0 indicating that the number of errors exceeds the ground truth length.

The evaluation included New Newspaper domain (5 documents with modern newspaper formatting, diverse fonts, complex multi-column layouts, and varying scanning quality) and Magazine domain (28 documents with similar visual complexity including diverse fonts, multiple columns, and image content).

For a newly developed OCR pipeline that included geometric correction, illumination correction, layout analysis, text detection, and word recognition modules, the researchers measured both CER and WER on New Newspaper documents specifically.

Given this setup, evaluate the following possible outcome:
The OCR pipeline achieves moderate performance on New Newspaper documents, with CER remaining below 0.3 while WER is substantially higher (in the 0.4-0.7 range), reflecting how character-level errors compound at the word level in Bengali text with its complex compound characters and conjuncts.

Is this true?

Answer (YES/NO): NO